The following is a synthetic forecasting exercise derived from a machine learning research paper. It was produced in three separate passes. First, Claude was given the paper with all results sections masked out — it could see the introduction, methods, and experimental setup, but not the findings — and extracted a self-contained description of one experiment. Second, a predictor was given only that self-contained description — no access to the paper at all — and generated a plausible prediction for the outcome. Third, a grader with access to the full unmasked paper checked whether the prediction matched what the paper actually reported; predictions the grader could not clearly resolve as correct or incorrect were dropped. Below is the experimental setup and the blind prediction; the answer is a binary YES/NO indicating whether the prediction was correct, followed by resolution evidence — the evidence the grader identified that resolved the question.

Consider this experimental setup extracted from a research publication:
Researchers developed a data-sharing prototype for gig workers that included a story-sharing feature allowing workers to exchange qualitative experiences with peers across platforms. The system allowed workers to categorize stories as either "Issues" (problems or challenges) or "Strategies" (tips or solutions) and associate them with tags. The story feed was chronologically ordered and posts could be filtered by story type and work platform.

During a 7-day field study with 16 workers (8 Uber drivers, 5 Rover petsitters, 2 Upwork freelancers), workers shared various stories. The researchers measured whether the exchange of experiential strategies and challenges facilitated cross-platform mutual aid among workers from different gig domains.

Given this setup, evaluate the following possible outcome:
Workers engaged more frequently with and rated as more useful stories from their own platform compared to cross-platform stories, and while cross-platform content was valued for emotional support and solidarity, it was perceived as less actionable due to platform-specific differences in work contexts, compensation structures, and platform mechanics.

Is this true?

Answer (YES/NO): NO